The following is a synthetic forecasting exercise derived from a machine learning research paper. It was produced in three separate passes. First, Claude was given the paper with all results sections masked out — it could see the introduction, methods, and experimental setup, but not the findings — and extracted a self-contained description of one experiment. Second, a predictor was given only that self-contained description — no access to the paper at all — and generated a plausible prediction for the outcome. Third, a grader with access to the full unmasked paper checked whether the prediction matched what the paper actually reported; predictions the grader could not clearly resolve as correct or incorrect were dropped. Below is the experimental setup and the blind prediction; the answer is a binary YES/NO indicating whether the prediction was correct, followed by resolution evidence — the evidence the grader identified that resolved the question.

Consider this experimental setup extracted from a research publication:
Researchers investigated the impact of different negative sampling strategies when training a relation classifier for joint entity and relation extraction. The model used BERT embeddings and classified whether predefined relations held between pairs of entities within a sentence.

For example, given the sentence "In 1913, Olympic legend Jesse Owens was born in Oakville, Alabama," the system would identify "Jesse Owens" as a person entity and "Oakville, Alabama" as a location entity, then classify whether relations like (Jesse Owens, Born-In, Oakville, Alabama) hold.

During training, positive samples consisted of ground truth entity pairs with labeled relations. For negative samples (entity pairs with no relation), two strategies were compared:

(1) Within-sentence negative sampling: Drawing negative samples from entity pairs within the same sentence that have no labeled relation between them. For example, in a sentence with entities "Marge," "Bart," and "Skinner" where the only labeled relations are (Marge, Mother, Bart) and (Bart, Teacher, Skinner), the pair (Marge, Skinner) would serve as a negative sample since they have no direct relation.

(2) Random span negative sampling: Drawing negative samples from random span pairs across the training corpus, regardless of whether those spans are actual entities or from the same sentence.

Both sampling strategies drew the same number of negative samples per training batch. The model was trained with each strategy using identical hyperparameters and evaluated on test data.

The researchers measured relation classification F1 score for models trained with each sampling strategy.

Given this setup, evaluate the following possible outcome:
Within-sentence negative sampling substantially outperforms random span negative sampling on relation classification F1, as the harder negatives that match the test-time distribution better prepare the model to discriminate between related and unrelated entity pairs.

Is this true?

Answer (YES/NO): YES